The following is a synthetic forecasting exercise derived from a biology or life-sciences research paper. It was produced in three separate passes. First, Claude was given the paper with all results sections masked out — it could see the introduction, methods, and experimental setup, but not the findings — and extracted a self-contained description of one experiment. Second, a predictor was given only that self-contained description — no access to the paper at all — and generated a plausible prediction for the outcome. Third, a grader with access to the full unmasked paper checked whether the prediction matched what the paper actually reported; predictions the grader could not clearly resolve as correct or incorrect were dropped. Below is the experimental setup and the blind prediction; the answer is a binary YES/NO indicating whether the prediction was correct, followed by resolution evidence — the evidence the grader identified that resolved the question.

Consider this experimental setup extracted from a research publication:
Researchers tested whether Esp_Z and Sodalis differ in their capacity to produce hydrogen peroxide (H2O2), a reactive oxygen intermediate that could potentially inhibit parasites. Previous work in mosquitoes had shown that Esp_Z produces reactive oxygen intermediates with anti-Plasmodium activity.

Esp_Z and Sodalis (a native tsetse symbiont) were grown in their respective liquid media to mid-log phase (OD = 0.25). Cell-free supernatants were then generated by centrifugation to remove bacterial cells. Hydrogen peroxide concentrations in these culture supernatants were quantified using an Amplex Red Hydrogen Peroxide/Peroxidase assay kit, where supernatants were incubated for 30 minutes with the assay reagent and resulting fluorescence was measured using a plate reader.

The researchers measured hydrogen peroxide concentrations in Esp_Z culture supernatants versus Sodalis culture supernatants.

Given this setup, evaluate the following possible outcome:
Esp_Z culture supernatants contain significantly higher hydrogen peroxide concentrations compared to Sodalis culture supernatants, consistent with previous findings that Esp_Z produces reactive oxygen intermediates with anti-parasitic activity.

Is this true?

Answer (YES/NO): NO